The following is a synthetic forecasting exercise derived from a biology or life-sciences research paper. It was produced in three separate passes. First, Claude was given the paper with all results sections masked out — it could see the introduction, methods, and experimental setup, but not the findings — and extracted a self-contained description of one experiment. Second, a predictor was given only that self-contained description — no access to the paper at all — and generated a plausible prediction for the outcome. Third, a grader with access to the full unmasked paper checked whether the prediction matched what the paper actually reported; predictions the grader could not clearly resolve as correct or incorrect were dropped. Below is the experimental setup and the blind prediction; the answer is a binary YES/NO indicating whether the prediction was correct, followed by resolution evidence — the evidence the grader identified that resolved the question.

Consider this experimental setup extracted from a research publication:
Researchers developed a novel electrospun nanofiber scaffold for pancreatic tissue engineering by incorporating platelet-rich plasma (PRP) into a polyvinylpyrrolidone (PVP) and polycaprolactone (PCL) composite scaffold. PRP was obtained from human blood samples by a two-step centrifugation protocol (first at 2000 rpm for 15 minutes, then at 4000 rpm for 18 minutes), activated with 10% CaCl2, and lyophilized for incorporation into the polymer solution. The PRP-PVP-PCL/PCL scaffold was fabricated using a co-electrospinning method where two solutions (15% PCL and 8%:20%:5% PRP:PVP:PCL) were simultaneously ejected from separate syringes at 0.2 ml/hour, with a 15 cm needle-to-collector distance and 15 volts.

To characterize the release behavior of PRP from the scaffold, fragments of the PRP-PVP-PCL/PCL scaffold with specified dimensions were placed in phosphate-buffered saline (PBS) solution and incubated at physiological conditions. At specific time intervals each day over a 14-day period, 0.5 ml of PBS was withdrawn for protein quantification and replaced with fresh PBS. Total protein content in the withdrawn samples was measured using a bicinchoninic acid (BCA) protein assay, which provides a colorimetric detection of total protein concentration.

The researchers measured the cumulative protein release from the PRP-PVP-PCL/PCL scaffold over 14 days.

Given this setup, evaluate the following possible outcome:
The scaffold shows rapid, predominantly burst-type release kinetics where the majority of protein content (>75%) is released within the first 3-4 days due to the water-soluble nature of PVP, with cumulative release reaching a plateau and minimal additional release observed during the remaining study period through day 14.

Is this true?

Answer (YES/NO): NO